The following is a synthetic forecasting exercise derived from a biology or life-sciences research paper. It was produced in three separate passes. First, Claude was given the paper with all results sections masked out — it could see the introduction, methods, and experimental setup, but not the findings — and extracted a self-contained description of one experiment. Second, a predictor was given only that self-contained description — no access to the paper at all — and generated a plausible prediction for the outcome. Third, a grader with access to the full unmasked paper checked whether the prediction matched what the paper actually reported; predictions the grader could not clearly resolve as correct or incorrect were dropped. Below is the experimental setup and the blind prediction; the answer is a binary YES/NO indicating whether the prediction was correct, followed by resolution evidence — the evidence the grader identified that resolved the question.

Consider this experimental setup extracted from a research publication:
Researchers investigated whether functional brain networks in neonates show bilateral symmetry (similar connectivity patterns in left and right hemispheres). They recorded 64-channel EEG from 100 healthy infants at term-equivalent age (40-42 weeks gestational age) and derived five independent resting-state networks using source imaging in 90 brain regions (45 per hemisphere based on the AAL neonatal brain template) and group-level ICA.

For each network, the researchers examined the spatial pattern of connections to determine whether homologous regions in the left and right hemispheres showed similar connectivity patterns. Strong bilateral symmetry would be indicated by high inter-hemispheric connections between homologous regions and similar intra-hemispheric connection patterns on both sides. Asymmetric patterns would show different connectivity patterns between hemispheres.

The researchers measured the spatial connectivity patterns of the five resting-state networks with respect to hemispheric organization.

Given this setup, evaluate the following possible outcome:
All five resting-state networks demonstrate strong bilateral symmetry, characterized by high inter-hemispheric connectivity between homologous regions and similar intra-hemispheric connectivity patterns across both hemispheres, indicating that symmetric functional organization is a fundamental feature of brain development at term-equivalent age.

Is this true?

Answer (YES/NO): NO